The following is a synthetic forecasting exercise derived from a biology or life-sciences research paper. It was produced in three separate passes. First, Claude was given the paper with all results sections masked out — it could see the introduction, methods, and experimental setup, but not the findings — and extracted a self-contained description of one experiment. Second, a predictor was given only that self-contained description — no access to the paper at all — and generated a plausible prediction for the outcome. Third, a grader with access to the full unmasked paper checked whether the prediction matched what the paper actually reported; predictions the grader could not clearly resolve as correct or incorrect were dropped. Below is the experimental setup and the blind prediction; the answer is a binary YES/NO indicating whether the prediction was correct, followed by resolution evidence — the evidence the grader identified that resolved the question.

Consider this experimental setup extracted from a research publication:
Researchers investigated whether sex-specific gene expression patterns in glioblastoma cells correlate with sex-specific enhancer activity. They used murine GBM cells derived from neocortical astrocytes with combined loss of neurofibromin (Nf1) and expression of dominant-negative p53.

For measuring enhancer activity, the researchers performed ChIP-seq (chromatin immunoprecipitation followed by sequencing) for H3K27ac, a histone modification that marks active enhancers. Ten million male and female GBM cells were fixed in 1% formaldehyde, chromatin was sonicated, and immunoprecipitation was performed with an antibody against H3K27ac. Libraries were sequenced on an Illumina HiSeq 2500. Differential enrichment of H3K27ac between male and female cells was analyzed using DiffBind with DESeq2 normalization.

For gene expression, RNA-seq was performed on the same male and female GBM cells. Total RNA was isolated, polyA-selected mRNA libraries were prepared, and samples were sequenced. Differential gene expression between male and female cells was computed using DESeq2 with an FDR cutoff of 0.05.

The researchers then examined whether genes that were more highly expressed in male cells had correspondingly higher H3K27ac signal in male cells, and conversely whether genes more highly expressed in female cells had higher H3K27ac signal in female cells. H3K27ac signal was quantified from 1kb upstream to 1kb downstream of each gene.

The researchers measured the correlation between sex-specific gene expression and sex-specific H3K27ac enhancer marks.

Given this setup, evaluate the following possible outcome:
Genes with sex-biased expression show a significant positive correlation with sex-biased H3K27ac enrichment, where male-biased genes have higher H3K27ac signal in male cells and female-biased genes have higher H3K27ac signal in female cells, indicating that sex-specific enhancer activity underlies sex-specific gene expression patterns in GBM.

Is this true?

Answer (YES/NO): YES